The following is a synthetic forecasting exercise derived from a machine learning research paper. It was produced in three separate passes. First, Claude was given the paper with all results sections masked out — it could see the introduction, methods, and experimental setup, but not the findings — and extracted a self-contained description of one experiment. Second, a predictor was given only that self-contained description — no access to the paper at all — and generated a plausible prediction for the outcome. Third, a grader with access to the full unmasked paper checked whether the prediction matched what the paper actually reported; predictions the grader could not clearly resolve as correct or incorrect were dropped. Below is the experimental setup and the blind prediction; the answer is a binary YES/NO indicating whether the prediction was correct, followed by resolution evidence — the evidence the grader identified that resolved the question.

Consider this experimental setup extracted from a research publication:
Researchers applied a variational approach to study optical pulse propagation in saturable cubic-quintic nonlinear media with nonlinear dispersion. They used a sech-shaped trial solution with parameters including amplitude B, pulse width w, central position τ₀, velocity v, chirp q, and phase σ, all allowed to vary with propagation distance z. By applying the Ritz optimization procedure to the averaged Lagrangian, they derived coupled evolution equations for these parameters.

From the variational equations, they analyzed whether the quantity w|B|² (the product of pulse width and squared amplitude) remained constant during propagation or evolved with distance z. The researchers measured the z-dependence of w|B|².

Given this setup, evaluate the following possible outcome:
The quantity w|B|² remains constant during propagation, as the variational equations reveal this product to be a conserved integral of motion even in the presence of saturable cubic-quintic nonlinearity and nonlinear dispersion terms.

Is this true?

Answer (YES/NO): YES